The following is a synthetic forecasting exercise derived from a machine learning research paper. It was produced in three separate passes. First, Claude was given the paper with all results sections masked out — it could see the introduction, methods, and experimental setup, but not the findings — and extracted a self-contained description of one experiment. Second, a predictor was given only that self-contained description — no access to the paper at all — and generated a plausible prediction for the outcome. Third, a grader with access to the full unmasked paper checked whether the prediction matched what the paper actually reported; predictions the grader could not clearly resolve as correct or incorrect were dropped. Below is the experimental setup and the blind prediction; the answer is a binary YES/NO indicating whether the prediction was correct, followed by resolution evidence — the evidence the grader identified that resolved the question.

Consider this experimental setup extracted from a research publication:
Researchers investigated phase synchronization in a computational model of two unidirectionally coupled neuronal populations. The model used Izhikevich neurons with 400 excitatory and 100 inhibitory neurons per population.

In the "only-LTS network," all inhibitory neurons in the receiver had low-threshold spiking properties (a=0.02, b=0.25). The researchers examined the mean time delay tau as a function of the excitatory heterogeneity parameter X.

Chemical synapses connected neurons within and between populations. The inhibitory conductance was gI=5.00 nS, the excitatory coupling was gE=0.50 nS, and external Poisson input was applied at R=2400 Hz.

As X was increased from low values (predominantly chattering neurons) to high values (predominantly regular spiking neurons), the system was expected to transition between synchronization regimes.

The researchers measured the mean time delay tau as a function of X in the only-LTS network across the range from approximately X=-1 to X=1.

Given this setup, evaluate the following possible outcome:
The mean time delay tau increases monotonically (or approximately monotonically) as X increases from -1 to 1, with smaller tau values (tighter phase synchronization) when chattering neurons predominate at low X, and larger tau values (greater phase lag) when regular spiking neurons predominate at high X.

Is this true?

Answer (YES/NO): NO